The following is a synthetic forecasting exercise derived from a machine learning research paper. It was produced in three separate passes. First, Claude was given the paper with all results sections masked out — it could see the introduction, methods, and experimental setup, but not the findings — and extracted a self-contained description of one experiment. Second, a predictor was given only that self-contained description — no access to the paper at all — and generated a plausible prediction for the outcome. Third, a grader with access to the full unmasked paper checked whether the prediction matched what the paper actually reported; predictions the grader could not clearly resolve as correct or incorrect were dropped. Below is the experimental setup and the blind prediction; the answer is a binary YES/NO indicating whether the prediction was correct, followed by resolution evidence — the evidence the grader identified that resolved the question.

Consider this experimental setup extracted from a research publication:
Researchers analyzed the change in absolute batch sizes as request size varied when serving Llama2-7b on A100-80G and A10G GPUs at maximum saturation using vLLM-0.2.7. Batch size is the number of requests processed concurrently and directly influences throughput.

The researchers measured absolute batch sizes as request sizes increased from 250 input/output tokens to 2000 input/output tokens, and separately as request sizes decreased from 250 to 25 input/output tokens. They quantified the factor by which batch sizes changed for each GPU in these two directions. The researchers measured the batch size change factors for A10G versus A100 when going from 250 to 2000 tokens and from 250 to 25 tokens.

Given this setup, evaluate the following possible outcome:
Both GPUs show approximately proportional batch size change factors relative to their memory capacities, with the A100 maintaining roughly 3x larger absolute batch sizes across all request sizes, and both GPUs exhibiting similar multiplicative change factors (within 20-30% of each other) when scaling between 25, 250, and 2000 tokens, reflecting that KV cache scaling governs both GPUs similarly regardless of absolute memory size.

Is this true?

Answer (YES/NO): NO